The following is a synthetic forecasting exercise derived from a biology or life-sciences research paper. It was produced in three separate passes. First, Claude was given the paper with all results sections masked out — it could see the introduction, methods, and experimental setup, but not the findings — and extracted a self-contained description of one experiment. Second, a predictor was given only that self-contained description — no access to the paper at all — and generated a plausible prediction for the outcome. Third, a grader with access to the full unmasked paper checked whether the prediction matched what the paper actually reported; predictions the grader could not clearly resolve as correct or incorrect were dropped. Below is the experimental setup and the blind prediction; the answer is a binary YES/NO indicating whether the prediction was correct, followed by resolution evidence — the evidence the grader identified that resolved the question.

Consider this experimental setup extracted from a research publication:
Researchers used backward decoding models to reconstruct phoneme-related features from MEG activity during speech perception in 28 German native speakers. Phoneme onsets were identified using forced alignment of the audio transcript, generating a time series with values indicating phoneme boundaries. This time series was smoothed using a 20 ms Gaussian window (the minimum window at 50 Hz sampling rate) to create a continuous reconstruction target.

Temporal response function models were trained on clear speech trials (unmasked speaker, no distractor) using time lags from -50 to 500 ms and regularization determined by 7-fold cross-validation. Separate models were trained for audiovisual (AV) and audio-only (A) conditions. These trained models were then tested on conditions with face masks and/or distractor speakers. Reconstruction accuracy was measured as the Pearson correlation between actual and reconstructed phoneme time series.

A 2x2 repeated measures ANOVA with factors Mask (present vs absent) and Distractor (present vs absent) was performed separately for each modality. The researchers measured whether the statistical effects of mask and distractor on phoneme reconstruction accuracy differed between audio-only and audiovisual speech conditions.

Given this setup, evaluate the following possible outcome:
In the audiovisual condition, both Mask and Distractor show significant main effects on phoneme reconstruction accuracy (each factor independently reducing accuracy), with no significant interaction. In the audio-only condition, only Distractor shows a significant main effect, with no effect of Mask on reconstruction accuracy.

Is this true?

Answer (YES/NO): YES